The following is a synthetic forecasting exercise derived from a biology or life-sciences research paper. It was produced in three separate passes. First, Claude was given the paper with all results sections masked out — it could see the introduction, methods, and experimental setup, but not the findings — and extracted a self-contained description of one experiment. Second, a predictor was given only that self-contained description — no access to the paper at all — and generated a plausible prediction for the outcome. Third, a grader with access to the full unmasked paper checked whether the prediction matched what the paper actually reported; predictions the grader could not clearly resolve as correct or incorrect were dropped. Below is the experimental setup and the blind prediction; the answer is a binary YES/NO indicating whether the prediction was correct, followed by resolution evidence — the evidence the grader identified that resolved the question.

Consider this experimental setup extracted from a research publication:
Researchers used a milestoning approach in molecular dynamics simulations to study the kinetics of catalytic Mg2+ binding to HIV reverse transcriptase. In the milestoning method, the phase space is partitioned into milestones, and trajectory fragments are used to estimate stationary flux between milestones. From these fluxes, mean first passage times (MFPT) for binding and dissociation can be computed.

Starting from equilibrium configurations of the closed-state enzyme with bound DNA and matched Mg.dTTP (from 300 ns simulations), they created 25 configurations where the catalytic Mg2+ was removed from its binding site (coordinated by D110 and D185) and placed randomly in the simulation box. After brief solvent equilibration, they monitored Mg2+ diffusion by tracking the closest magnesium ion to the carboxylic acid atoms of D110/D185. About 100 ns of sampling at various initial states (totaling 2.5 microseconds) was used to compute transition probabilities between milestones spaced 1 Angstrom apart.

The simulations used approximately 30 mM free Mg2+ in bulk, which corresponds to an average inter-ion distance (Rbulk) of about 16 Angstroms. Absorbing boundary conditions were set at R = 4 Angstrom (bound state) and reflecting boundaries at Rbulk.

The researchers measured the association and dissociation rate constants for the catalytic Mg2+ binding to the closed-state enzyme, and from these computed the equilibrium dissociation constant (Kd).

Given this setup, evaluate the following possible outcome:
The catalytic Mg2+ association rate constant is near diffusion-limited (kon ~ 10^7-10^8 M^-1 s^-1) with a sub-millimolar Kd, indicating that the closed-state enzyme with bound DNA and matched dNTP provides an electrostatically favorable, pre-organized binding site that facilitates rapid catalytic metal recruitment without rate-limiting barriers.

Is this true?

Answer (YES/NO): NO